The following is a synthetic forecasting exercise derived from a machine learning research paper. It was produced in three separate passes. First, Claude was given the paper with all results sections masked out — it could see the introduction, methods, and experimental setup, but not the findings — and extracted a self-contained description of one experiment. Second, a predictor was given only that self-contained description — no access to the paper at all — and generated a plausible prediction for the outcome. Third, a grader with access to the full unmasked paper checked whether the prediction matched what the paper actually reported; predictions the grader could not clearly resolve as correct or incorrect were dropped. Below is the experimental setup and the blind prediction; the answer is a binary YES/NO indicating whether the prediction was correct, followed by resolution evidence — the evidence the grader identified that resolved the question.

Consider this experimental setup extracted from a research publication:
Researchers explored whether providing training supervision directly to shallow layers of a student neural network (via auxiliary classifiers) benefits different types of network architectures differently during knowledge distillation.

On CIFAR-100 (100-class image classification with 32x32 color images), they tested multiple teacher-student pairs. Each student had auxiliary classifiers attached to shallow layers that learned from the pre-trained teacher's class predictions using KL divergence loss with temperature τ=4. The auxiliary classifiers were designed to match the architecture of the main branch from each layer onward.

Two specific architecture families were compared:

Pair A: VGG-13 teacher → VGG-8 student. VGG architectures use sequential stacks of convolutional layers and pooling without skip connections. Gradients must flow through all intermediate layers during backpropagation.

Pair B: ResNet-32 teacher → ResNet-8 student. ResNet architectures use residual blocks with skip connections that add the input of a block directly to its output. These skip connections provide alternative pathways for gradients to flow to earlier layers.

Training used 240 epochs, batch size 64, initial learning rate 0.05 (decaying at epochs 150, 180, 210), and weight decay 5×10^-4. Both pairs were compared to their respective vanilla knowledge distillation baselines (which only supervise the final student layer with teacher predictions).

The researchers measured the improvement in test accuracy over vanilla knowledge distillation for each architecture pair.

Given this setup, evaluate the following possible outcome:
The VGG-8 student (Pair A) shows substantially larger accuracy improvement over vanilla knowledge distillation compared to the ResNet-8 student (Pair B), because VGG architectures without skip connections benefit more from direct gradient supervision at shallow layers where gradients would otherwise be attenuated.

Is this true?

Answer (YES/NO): NO